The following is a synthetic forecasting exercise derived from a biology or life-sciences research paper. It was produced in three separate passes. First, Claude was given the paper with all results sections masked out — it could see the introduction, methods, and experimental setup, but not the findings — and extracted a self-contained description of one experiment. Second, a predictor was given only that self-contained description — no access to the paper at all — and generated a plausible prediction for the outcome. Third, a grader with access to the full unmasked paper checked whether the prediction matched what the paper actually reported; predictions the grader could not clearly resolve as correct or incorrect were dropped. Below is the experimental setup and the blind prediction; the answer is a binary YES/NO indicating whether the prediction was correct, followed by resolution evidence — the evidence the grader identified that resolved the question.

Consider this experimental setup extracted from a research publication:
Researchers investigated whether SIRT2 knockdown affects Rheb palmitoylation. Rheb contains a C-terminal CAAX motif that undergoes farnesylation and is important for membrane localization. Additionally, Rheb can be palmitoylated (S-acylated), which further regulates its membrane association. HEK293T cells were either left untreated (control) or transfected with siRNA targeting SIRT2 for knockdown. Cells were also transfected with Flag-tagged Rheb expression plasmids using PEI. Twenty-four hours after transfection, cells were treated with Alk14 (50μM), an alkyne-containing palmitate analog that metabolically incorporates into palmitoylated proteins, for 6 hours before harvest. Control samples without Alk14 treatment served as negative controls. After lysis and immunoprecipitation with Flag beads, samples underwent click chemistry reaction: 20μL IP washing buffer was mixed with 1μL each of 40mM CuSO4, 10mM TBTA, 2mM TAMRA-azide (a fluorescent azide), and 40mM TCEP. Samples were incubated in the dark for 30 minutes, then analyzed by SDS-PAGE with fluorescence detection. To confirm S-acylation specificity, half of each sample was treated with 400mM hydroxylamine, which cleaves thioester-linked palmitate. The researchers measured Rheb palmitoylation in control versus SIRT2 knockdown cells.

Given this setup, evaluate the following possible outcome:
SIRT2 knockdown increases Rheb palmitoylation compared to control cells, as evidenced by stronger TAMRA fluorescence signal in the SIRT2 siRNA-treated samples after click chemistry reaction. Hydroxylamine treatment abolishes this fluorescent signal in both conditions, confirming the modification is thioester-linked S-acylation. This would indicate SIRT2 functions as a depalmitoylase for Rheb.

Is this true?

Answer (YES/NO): NO